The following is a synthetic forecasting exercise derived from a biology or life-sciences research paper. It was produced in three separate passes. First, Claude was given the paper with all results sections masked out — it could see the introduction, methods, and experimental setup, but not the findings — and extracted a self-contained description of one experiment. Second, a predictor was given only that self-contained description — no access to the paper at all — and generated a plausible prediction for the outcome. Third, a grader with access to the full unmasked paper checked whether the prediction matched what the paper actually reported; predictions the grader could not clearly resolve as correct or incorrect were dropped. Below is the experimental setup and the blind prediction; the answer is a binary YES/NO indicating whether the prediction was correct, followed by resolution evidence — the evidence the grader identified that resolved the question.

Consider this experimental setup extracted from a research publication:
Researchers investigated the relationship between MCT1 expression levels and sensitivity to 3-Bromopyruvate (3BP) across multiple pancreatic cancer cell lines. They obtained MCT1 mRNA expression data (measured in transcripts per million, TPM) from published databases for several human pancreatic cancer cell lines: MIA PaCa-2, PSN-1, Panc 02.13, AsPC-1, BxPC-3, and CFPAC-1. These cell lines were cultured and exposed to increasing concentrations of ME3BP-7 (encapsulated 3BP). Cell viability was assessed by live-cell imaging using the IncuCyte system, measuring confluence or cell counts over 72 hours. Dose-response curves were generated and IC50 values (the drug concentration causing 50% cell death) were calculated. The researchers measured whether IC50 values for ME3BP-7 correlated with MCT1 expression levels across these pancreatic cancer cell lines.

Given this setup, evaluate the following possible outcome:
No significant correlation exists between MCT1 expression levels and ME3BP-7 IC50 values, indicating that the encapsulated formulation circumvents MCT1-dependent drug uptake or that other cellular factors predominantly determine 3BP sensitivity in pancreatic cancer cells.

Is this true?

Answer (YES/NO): NO